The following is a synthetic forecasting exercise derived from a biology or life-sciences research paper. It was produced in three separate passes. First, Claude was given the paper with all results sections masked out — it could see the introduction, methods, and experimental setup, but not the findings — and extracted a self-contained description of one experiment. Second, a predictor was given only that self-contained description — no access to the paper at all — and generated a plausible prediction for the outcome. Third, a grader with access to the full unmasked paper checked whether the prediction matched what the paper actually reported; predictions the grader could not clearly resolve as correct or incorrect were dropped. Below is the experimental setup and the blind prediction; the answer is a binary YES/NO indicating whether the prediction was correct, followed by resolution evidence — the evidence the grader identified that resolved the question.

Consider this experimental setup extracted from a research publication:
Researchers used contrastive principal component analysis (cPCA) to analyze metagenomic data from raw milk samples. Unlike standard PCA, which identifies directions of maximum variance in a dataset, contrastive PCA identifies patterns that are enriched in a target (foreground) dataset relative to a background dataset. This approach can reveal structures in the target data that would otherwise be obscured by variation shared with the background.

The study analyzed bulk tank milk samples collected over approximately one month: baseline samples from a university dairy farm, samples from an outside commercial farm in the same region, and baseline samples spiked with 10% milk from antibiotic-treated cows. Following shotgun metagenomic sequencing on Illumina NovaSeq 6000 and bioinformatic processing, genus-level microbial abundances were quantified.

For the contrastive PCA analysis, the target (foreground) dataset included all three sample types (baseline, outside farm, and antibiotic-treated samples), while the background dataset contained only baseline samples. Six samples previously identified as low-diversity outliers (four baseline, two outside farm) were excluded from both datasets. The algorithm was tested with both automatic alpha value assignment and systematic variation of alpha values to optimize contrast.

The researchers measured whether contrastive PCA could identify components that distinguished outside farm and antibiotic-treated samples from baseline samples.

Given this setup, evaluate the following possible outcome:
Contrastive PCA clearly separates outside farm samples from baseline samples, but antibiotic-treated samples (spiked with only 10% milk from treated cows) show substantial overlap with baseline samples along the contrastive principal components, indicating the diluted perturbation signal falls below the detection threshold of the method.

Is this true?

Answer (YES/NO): NO